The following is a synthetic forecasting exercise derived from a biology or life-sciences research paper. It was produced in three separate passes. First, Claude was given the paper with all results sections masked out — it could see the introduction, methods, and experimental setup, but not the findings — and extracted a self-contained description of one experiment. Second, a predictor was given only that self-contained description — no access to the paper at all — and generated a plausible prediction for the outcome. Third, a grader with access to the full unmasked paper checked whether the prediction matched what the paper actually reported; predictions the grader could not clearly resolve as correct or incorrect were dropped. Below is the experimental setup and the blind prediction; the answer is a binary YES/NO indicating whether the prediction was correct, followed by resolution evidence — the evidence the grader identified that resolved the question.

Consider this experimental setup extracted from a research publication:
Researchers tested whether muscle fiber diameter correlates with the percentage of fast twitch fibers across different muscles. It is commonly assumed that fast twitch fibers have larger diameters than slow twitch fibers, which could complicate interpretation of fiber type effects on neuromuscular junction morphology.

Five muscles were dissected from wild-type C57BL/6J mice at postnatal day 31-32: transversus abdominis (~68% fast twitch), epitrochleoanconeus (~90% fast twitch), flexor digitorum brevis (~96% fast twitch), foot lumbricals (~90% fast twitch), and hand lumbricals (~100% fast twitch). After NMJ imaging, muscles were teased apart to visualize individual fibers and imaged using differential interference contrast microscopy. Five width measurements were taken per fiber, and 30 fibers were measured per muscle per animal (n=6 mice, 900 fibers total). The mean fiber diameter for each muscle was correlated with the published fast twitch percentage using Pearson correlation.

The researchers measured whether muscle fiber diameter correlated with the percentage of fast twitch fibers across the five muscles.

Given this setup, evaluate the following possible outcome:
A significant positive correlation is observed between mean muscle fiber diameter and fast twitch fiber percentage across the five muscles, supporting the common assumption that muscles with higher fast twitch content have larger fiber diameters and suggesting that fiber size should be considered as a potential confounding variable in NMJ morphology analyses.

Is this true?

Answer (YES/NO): NO